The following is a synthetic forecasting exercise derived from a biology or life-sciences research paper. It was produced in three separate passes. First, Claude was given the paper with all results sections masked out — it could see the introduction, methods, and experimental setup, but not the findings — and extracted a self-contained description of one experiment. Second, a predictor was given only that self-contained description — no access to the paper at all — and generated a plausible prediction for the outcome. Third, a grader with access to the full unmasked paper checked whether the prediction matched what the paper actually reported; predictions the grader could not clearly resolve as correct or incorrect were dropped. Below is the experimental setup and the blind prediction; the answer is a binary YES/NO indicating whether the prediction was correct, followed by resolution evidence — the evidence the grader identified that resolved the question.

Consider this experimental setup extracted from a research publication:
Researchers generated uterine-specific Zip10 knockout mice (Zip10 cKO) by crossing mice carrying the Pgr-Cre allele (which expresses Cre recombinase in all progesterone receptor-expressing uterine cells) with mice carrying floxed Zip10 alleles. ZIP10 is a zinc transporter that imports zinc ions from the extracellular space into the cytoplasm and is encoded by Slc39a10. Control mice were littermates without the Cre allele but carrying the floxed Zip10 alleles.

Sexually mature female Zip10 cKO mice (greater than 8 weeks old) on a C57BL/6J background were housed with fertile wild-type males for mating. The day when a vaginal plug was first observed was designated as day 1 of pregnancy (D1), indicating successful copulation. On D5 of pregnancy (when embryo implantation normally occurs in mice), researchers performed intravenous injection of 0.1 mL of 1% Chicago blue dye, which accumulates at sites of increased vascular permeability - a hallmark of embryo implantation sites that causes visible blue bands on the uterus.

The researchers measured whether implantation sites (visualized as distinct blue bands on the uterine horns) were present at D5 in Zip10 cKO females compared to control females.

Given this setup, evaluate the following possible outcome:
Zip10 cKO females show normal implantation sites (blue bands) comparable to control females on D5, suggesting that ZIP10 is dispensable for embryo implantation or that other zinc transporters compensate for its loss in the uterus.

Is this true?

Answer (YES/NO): NO